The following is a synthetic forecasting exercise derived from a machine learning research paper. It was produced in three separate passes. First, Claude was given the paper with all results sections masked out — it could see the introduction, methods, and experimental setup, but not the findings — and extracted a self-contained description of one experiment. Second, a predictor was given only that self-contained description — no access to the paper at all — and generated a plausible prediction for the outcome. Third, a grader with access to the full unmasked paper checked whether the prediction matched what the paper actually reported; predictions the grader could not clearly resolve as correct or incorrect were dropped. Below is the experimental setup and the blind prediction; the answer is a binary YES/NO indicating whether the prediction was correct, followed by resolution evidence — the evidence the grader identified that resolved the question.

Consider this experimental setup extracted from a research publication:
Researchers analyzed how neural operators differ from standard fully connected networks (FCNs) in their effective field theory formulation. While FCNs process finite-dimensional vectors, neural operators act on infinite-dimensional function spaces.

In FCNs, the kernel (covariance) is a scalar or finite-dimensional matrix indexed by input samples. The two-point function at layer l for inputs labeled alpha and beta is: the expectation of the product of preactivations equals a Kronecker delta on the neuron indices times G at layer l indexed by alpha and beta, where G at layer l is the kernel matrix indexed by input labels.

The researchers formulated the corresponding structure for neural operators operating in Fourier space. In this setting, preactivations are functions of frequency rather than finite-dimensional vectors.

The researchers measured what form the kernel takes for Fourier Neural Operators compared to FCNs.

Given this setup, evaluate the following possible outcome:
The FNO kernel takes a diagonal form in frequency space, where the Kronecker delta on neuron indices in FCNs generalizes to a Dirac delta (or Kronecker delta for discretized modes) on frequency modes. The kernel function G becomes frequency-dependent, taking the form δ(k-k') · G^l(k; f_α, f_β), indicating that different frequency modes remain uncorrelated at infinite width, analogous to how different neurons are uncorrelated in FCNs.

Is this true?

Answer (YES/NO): YES